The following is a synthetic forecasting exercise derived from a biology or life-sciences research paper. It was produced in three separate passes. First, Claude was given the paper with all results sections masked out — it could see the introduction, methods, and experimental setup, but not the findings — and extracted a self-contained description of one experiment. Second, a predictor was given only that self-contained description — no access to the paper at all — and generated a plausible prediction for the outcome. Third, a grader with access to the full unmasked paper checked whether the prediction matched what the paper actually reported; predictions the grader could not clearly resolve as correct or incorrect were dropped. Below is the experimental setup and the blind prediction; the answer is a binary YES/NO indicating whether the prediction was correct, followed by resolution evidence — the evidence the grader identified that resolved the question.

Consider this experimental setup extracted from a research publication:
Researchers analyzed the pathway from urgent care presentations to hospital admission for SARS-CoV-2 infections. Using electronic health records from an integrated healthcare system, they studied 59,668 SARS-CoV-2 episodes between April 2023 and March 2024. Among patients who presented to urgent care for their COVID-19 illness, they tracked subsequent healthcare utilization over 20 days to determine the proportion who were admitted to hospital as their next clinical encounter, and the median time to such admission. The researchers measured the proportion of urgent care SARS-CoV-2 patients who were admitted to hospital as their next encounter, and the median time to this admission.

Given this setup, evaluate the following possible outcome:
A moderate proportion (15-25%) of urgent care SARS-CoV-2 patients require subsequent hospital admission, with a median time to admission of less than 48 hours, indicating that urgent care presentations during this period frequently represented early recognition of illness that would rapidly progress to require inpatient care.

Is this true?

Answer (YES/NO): NO